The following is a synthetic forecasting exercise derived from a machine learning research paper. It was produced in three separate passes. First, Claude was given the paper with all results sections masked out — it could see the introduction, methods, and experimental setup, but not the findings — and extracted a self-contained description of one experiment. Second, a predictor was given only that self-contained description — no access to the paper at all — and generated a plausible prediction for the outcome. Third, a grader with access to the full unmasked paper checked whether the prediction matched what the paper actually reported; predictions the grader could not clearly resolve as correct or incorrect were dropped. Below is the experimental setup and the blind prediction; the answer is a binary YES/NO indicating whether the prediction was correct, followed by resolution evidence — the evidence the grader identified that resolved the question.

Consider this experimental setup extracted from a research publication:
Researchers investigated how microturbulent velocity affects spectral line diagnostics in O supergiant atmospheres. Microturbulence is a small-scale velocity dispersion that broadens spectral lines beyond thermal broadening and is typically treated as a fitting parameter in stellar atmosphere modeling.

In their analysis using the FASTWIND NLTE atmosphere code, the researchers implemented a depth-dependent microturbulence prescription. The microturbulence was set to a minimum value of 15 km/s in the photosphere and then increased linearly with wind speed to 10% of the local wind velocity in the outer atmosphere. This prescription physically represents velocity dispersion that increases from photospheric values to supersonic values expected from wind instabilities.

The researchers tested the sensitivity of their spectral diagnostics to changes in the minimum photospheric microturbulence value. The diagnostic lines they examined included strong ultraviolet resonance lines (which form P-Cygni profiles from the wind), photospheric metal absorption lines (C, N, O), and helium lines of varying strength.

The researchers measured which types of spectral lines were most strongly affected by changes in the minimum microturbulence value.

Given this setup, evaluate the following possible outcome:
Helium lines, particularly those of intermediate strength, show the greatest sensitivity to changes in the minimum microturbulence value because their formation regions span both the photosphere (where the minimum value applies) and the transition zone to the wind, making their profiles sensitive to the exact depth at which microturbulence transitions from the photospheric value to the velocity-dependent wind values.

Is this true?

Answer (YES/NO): NO